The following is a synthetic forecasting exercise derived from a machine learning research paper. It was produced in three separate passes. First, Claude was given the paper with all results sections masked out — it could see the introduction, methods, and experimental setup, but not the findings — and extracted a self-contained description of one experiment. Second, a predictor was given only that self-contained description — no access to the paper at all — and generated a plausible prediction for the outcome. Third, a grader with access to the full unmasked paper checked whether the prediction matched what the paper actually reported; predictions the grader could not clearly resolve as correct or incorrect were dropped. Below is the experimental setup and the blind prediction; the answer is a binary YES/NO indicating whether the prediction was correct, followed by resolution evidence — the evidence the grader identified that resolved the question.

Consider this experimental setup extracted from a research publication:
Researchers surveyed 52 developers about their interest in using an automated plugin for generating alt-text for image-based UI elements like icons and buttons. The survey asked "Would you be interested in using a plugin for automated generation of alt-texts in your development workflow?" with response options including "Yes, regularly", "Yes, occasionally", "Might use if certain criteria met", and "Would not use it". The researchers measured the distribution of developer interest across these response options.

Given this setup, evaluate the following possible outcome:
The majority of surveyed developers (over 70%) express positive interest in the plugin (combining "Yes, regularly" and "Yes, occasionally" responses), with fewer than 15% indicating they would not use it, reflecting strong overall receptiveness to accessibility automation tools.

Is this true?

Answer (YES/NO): NO